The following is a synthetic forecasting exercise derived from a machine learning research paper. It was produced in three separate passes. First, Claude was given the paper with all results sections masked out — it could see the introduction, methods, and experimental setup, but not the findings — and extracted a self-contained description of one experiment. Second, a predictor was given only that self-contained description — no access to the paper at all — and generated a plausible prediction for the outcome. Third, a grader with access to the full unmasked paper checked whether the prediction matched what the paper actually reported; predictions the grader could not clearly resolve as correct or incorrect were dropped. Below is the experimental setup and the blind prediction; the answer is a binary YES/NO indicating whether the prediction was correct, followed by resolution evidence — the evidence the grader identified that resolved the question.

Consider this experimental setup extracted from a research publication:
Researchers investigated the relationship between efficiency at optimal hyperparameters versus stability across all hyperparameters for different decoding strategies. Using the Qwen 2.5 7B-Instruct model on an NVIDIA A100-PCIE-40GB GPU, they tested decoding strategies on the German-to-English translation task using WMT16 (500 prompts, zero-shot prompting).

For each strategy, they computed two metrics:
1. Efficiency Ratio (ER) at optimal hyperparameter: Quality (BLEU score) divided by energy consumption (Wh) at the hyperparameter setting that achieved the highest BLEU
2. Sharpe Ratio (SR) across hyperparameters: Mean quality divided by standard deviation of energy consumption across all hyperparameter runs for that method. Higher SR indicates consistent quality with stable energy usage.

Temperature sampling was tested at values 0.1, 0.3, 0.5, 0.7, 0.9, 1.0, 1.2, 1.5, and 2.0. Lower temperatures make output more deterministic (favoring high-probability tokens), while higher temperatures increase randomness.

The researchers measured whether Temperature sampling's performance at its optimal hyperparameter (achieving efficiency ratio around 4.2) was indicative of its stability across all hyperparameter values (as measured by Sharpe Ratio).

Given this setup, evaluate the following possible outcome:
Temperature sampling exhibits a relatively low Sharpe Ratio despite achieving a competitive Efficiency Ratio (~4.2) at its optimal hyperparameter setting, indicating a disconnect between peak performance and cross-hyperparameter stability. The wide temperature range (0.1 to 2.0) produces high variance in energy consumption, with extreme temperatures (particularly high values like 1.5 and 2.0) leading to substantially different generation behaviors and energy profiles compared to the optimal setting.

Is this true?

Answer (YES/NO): YES